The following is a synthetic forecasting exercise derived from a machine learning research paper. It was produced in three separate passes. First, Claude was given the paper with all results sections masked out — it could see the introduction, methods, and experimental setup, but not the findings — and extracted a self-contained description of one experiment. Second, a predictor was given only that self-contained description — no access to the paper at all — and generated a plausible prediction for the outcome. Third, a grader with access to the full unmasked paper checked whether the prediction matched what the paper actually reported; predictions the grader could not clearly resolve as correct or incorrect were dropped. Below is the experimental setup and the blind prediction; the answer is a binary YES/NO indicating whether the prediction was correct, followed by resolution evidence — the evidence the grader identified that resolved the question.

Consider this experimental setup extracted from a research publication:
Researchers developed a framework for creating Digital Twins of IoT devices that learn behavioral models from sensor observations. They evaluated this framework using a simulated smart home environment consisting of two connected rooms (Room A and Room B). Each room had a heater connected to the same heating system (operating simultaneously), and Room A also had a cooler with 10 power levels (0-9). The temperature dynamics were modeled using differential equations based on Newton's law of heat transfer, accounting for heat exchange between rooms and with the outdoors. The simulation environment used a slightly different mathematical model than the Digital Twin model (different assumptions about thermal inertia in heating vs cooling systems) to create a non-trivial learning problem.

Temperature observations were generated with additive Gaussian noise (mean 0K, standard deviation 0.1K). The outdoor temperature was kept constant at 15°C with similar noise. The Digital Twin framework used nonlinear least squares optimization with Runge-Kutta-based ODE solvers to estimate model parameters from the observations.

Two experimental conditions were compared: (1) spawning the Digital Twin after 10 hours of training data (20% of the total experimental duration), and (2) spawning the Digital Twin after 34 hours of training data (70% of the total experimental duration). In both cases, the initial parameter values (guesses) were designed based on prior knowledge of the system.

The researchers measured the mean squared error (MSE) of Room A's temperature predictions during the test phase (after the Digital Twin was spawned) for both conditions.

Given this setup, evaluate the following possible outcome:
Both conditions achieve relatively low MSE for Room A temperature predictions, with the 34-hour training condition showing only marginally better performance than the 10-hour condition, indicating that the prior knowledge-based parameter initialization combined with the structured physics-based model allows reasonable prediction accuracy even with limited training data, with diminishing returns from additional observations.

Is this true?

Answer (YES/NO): NO